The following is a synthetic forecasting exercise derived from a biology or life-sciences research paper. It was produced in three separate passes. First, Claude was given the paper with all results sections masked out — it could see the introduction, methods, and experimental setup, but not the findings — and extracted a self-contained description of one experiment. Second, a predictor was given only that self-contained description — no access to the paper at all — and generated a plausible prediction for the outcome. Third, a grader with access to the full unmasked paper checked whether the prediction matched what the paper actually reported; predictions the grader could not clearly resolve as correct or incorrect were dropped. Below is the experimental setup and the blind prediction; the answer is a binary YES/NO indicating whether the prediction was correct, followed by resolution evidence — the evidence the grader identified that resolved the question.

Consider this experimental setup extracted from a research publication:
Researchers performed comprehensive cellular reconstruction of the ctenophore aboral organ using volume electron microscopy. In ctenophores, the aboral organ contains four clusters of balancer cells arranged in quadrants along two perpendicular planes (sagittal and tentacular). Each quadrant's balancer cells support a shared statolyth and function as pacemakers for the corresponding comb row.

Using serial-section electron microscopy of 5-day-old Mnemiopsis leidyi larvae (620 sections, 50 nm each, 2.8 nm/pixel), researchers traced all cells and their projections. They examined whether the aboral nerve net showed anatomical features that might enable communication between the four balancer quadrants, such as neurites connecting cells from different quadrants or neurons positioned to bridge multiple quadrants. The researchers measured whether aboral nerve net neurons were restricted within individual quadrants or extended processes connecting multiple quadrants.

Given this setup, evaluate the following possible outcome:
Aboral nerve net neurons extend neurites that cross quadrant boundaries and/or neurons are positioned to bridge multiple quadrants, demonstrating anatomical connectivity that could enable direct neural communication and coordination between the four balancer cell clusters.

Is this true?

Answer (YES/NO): YES